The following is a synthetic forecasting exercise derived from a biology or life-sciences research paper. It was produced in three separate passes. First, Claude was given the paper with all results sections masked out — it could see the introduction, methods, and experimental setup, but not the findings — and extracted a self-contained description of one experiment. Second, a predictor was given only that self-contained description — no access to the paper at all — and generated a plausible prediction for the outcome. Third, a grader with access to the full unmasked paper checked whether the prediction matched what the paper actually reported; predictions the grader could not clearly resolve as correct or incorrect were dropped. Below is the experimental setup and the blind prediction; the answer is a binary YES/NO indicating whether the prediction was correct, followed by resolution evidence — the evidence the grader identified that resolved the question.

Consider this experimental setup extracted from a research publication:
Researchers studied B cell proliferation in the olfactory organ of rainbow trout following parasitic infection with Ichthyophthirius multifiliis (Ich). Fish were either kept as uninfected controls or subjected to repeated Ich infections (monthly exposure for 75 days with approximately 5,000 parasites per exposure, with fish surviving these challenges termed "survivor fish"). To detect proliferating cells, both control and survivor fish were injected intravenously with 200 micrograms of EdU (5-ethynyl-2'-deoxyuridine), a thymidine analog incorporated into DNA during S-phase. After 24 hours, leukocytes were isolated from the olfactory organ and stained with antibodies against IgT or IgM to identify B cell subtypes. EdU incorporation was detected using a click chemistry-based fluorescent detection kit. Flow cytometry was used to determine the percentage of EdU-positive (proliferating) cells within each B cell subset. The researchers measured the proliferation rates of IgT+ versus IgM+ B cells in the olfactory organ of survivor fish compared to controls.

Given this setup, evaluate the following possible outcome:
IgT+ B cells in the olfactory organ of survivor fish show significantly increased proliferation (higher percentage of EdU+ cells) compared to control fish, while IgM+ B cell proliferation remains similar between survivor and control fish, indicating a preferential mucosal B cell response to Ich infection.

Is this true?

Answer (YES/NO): YES